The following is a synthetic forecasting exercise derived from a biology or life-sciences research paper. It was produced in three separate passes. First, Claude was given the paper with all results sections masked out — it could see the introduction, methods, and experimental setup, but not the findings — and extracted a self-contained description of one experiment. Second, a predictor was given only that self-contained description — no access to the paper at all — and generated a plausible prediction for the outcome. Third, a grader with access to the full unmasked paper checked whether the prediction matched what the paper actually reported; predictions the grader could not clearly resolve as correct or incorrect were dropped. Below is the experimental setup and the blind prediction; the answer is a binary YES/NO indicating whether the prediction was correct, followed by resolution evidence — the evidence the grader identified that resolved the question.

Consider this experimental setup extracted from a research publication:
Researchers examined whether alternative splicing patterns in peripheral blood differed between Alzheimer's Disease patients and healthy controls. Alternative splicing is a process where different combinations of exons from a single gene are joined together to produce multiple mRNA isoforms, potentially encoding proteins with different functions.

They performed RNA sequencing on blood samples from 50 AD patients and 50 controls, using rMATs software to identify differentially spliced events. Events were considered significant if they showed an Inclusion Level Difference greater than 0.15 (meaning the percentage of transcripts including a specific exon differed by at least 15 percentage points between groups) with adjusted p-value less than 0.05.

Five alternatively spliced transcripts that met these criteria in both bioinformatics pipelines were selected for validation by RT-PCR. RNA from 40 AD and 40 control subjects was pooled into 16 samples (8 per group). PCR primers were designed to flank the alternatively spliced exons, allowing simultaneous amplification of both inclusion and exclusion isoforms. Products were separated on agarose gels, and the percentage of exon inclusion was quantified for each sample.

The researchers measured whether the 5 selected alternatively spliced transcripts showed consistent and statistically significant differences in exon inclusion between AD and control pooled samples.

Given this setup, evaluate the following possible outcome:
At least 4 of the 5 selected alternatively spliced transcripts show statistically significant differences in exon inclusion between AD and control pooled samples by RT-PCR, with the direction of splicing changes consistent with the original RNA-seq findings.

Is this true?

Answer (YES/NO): NO